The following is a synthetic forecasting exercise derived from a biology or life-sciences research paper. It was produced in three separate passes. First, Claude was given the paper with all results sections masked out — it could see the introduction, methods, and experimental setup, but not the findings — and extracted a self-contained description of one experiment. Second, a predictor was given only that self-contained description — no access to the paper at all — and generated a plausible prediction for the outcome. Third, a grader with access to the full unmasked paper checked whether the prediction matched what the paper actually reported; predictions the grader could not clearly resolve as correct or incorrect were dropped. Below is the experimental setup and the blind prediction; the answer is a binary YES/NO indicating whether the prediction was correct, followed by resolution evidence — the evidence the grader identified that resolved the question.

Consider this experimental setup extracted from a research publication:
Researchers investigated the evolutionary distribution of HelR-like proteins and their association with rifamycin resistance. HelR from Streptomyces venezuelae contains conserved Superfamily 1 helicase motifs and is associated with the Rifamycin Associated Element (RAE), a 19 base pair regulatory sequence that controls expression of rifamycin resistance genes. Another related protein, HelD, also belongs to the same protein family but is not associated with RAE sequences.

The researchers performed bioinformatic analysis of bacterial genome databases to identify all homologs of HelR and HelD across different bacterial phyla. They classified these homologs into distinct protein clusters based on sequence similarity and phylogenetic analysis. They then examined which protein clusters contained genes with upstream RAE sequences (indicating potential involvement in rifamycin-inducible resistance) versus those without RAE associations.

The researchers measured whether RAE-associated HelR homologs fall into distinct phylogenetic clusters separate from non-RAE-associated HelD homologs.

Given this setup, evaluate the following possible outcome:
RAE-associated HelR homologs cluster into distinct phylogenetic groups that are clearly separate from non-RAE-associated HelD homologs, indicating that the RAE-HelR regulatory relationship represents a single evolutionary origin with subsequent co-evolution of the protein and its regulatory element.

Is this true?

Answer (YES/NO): NO